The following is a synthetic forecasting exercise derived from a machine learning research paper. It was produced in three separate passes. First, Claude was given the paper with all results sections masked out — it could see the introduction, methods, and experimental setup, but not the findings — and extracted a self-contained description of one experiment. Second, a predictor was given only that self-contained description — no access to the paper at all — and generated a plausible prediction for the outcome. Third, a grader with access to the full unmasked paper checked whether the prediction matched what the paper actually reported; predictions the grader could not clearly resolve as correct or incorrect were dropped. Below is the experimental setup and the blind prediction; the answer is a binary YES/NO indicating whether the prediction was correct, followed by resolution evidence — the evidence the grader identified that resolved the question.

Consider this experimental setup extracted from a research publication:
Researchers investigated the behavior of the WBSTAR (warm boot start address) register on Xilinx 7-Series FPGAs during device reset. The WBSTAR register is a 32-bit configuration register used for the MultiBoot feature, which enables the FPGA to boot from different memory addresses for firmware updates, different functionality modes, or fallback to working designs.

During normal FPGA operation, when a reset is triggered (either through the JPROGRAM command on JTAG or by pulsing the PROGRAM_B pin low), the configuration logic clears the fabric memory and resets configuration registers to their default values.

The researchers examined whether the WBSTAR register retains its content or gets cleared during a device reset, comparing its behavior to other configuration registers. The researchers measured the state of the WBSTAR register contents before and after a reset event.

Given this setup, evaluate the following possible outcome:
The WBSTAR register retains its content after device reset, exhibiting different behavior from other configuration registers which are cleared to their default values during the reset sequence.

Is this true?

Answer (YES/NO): YES